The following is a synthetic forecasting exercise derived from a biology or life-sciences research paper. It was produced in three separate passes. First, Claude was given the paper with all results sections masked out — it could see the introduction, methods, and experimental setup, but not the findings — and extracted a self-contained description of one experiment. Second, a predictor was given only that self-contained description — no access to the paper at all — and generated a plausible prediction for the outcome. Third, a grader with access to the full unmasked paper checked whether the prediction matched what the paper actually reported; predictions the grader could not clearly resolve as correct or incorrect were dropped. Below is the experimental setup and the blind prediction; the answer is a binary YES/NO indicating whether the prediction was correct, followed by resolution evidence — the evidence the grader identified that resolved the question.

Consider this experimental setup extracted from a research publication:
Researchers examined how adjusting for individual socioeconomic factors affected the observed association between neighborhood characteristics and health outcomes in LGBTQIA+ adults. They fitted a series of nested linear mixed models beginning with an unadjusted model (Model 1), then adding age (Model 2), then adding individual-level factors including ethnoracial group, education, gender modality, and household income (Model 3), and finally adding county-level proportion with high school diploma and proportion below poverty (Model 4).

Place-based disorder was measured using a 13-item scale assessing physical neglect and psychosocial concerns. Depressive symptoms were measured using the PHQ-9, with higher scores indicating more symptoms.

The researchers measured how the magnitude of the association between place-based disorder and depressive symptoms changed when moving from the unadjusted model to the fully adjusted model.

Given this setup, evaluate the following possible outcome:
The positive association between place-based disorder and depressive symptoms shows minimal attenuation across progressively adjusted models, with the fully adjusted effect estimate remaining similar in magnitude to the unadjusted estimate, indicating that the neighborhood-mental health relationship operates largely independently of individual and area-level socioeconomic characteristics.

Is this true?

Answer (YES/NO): NO